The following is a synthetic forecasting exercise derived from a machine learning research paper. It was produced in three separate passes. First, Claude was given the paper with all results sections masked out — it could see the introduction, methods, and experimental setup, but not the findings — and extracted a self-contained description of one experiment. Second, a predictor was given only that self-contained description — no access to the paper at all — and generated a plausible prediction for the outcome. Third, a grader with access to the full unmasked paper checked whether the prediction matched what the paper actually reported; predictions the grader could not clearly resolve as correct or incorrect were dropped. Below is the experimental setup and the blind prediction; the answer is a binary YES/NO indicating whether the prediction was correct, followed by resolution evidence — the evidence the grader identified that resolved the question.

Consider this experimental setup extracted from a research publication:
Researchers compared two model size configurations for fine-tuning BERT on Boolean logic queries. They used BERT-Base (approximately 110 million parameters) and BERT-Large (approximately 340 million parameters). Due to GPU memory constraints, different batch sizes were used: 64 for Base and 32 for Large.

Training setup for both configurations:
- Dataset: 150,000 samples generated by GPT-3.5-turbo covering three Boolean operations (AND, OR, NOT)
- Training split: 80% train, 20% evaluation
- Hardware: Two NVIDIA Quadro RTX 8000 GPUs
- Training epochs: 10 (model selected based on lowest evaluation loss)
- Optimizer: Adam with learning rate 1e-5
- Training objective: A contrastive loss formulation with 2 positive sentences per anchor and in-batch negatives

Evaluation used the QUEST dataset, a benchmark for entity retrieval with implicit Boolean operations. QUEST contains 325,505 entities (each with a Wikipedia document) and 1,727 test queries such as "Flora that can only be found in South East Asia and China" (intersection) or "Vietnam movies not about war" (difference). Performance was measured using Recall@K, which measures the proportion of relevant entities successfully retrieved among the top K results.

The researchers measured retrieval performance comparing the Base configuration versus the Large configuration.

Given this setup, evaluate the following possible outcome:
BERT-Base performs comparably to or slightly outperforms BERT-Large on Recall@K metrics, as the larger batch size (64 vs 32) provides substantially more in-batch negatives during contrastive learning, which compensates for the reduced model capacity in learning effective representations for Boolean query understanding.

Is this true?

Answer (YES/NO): NO